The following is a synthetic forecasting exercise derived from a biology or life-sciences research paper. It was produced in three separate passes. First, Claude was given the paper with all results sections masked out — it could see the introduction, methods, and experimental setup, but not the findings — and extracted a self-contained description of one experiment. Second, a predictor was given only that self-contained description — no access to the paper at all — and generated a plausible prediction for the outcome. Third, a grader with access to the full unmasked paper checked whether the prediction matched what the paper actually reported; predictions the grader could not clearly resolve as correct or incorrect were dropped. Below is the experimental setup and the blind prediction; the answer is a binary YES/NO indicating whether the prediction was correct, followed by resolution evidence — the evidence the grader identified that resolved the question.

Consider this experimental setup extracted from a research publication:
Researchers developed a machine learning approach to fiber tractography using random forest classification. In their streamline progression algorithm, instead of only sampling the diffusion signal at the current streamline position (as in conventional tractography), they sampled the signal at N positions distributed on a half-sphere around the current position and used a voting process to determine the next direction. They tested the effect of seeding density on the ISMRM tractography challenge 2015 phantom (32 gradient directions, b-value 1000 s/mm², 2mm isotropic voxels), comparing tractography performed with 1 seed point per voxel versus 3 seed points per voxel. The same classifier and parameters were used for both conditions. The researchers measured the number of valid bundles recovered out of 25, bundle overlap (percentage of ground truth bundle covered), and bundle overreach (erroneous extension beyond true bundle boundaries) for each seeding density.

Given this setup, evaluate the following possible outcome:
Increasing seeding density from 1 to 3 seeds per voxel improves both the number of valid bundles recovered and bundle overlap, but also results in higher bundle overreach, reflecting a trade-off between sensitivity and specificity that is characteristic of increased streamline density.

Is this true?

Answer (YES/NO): YES